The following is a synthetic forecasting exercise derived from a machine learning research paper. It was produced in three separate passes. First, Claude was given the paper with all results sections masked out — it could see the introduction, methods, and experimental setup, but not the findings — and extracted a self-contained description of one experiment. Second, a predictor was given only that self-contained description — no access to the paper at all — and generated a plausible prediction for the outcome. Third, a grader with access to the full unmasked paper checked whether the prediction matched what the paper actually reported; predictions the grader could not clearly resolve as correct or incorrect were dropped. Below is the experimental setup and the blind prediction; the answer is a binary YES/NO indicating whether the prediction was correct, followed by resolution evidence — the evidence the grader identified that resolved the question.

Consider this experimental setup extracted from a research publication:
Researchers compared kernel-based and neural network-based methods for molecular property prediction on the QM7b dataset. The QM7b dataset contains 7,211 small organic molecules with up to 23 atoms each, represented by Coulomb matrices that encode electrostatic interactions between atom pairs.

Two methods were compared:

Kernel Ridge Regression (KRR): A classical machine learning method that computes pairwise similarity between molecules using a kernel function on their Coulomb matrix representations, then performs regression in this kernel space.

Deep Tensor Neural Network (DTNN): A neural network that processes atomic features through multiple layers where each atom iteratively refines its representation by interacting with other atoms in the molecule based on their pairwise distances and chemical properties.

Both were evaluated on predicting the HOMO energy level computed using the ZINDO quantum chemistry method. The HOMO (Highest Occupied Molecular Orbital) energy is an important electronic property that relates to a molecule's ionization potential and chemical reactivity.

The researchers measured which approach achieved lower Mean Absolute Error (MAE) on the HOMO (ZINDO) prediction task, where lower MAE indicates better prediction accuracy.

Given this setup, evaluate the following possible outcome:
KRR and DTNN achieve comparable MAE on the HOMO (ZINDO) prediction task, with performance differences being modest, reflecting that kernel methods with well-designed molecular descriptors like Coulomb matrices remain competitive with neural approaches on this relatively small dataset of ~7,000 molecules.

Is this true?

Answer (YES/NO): NO